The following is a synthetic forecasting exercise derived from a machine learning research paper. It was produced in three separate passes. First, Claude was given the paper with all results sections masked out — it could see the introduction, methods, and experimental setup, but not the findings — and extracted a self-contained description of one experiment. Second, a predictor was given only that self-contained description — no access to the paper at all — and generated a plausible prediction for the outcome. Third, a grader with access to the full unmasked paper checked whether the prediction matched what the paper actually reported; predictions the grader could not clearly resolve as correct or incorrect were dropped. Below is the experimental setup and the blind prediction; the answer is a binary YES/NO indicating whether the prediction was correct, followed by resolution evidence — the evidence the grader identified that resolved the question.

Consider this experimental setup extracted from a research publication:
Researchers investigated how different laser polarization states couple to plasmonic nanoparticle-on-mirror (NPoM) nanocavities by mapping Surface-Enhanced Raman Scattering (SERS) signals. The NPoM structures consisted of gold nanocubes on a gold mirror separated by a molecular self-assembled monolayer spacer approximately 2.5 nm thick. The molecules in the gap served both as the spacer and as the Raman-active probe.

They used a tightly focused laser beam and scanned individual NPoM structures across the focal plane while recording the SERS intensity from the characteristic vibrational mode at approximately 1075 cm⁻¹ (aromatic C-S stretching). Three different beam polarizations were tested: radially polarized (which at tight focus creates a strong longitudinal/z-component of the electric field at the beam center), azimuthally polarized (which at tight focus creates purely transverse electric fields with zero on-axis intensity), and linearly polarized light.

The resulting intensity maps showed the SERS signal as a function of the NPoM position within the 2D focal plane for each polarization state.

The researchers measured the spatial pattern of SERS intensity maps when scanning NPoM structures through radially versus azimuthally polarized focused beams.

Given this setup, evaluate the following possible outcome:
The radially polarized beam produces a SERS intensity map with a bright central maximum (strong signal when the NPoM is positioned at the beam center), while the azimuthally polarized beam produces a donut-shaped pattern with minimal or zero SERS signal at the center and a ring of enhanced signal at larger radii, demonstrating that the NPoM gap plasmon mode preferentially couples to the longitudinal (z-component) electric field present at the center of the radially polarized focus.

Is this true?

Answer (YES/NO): NO